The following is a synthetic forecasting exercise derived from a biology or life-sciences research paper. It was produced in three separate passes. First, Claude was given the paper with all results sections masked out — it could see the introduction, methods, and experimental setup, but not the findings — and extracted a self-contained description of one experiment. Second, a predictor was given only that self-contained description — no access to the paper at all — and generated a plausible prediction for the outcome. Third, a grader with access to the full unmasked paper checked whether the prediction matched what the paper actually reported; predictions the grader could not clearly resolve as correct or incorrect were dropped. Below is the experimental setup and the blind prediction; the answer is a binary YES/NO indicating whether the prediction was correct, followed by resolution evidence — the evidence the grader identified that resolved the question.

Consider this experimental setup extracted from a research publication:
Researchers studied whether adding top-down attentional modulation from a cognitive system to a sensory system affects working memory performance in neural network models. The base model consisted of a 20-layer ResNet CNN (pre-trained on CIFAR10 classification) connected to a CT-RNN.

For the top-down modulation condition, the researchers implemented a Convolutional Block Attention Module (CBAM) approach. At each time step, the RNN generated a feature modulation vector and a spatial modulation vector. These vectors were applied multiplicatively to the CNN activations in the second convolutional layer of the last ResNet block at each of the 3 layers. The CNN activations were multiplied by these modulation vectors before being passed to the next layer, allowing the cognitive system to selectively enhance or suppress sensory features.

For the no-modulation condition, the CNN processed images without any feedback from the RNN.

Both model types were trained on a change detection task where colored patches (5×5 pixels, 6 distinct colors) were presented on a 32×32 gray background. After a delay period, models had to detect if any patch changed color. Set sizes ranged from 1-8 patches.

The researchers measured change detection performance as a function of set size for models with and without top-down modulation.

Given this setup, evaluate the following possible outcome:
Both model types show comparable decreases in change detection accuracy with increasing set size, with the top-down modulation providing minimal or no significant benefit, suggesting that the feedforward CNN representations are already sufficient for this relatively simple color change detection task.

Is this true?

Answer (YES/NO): NO